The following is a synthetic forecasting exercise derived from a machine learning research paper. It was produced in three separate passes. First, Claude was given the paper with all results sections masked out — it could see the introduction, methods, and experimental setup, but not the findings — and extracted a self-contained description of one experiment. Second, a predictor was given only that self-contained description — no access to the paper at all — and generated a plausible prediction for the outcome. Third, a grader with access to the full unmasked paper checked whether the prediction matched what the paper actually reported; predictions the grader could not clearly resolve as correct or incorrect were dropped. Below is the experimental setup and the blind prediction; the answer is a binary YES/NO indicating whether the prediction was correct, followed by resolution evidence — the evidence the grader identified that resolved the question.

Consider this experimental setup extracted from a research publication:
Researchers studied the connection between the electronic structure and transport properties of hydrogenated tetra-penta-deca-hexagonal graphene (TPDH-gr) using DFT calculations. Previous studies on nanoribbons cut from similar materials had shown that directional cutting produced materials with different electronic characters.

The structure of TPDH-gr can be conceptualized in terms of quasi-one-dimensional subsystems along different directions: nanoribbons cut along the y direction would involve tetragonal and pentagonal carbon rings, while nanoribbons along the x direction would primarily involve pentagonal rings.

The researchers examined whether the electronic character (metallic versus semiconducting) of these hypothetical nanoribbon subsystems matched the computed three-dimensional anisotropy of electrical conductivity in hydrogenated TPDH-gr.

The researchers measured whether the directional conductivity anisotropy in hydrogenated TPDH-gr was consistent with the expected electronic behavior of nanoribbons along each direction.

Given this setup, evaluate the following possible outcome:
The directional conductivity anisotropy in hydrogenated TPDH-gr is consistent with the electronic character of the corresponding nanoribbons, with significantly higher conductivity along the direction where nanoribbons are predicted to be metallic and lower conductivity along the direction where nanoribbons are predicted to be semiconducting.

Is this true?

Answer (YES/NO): YES